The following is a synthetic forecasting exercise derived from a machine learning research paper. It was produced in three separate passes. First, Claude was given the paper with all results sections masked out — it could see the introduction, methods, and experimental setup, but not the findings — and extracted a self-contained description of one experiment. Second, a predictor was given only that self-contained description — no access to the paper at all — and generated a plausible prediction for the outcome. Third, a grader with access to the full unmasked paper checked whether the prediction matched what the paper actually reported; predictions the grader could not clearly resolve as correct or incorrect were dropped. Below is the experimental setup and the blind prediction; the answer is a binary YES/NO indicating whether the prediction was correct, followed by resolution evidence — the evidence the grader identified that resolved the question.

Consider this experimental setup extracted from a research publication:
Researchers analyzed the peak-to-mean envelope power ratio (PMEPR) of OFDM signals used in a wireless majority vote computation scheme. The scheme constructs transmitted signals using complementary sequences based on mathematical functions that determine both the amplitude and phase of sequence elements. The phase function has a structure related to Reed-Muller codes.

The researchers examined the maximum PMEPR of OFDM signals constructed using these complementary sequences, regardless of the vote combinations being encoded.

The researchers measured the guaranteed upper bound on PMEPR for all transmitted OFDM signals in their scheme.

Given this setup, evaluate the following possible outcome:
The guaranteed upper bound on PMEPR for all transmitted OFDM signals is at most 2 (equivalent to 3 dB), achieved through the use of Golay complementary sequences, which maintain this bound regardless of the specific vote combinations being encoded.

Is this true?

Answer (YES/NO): YES